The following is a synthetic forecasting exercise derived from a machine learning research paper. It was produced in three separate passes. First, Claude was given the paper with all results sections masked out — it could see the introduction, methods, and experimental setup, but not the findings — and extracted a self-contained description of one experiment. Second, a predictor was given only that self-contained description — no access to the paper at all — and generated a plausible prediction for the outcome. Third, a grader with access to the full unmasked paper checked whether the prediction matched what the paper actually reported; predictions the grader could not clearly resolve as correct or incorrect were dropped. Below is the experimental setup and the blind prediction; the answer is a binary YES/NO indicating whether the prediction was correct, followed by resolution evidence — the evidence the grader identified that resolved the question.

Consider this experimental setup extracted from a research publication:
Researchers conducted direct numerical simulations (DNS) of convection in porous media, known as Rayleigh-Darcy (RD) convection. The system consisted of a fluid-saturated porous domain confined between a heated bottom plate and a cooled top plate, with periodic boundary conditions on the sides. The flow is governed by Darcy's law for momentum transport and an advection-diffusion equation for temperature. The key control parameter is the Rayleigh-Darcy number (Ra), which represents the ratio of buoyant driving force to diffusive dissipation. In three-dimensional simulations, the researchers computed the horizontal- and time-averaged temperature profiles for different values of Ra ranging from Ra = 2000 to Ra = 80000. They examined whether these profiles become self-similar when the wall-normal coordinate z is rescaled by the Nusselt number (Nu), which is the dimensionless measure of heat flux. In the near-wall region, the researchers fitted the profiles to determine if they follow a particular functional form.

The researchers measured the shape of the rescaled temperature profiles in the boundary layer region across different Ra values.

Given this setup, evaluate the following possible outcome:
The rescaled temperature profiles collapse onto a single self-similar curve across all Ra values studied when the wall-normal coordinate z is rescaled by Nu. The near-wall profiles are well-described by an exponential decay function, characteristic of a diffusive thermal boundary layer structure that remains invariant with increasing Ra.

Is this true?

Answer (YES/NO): NO